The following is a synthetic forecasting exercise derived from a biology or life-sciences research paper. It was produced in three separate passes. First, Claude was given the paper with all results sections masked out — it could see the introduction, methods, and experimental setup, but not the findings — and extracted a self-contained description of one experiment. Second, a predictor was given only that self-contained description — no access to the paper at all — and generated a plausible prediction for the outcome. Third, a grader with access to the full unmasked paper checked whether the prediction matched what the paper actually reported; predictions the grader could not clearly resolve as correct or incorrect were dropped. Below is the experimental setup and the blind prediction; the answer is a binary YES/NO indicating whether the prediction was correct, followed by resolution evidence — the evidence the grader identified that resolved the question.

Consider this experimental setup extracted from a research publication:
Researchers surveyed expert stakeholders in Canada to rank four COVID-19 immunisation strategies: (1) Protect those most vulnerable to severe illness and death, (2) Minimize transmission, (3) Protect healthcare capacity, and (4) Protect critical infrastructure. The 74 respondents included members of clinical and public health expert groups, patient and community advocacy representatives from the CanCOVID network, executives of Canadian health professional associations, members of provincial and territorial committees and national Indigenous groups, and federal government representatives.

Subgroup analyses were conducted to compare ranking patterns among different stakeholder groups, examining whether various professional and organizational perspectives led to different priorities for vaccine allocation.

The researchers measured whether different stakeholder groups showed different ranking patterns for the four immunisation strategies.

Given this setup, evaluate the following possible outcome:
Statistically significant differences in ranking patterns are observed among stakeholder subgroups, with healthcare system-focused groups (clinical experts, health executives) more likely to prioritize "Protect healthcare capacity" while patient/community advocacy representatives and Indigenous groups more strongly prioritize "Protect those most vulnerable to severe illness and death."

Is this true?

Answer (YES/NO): NO